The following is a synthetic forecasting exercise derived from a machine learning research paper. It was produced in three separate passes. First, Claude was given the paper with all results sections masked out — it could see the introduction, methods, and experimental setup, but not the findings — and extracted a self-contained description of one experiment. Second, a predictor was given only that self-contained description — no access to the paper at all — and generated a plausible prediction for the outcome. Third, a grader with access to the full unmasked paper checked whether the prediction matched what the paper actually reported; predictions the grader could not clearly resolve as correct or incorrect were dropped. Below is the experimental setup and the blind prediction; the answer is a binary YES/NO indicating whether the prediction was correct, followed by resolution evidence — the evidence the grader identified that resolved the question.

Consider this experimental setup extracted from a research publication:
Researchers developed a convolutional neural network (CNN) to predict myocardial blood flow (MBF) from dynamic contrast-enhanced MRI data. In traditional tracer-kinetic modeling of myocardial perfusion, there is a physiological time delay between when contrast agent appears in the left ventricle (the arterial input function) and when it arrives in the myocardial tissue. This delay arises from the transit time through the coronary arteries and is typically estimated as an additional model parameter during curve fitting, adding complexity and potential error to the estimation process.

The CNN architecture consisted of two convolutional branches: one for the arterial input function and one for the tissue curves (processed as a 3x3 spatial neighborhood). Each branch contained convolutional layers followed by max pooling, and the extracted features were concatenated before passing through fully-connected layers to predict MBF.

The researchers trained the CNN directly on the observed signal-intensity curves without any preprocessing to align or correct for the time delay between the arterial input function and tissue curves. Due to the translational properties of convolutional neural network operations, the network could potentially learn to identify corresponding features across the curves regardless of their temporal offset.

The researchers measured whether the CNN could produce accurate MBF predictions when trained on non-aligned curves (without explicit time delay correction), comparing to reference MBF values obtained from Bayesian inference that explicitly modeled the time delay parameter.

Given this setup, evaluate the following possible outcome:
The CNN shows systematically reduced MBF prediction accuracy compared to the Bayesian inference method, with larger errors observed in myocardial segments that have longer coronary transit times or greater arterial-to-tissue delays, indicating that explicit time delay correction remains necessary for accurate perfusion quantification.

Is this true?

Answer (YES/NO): NO